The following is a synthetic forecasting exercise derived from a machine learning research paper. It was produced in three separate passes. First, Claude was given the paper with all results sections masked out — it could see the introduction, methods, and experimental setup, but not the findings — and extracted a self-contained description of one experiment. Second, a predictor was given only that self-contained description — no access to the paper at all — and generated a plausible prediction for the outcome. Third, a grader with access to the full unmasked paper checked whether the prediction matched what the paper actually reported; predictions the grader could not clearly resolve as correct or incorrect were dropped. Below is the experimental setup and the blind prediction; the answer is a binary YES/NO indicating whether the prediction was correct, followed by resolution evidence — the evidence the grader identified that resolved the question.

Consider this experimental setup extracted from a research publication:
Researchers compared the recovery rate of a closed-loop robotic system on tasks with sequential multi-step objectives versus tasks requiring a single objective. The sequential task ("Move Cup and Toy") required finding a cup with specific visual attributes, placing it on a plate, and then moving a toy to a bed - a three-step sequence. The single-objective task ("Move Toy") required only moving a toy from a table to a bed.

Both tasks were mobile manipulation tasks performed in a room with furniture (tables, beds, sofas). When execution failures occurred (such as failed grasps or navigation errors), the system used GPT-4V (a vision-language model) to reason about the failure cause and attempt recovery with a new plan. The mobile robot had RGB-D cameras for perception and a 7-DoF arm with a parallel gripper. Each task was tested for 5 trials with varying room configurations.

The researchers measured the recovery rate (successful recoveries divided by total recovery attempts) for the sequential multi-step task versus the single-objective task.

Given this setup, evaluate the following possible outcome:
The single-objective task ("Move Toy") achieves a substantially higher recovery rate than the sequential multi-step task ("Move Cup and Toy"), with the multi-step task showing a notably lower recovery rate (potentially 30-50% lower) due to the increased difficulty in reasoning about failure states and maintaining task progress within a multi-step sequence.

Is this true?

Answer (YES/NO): NO